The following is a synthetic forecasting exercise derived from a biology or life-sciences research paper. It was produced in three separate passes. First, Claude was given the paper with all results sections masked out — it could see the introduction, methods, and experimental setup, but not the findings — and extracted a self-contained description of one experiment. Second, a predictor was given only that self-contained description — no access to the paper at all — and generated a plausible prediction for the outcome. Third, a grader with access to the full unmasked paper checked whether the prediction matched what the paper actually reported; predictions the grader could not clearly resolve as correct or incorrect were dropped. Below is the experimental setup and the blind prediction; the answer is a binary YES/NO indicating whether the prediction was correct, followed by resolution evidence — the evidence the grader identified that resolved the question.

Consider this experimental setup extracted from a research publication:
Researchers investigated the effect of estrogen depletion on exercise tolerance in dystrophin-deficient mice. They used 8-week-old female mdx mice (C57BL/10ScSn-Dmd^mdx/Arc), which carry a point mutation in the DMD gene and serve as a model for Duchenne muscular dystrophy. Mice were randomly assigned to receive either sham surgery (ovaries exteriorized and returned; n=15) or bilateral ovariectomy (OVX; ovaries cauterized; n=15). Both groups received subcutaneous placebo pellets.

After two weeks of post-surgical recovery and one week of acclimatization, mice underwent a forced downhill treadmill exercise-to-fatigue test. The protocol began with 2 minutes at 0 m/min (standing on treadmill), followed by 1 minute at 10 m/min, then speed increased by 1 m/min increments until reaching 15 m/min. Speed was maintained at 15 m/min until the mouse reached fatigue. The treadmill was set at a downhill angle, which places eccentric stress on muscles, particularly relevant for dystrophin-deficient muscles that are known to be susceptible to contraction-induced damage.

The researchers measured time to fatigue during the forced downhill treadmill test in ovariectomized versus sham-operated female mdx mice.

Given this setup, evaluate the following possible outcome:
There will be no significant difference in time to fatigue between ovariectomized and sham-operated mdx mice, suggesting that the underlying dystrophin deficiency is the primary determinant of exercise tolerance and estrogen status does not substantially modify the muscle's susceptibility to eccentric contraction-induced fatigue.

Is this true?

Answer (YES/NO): NO